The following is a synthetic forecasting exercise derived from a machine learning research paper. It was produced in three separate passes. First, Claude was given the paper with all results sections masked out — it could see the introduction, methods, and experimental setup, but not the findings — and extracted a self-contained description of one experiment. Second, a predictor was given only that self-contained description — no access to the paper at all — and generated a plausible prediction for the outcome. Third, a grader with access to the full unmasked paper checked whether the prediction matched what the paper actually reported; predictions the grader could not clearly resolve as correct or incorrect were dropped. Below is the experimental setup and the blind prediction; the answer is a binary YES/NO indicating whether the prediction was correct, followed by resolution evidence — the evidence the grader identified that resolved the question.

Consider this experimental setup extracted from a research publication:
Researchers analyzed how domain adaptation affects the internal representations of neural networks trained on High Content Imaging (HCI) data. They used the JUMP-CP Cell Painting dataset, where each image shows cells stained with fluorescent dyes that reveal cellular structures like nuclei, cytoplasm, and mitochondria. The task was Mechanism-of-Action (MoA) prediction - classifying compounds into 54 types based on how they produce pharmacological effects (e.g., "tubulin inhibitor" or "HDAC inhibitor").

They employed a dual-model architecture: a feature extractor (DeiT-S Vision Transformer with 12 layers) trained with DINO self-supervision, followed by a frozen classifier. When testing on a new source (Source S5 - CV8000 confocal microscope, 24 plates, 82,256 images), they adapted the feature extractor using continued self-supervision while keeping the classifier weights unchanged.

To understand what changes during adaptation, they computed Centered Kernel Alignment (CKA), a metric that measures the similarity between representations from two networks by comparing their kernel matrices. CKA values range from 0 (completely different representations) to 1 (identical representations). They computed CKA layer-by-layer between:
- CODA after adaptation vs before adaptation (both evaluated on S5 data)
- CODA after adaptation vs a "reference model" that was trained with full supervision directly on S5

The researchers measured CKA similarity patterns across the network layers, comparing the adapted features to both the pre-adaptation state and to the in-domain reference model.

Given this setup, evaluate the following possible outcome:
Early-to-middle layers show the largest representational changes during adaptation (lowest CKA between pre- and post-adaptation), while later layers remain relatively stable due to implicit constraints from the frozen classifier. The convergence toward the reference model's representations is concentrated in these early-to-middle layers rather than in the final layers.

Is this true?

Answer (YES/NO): NO